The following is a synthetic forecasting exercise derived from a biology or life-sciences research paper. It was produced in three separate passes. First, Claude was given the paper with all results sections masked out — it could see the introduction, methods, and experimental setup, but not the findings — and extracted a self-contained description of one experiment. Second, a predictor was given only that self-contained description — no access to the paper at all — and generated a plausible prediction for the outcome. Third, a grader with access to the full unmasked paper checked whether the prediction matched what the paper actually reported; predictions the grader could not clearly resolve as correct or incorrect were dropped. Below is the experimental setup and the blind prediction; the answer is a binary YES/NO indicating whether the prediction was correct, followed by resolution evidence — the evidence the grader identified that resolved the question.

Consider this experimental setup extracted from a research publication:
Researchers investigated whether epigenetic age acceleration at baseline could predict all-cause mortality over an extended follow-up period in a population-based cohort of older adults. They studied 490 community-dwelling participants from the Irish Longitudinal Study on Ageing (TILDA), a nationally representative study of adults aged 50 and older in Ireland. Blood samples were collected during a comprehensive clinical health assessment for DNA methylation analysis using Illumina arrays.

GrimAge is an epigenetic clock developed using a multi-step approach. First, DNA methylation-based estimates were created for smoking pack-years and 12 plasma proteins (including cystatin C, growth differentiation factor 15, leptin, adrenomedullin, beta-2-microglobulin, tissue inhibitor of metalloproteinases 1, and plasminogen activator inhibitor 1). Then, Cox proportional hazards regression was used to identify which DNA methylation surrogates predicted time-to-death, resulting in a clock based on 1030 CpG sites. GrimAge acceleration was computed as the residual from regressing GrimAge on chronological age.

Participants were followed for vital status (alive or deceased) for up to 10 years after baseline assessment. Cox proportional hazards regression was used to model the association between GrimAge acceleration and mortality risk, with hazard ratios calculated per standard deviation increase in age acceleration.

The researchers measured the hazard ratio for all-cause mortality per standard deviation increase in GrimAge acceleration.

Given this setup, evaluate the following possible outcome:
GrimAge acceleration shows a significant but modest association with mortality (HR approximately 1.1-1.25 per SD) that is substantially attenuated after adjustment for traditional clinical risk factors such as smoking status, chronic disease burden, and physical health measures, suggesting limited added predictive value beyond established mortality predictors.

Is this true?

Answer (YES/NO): NO